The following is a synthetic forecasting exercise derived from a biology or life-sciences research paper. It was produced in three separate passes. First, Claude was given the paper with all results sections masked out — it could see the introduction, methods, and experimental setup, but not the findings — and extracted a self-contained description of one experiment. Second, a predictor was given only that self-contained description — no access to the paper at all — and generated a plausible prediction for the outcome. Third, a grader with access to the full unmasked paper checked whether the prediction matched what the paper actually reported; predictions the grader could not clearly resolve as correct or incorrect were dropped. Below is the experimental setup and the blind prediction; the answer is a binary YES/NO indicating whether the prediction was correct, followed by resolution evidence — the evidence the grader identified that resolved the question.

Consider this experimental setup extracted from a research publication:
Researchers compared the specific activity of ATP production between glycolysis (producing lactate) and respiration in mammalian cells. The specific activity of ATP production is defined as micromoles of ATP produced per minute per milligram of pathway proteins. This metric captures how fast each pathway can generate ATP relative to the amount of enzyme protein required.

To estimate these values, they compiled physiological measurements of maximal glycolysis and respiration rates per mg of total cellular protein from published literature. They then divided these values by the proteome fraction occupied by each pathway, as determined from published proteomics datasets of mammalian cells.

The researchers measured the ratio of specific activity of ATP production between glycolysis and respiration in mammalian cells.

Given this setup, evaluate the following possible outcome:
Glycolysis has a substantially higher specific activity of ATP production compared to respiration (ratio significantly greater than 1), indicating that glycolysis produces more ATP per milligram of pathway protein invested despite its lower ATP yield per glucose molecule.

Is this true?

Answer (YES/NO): YES